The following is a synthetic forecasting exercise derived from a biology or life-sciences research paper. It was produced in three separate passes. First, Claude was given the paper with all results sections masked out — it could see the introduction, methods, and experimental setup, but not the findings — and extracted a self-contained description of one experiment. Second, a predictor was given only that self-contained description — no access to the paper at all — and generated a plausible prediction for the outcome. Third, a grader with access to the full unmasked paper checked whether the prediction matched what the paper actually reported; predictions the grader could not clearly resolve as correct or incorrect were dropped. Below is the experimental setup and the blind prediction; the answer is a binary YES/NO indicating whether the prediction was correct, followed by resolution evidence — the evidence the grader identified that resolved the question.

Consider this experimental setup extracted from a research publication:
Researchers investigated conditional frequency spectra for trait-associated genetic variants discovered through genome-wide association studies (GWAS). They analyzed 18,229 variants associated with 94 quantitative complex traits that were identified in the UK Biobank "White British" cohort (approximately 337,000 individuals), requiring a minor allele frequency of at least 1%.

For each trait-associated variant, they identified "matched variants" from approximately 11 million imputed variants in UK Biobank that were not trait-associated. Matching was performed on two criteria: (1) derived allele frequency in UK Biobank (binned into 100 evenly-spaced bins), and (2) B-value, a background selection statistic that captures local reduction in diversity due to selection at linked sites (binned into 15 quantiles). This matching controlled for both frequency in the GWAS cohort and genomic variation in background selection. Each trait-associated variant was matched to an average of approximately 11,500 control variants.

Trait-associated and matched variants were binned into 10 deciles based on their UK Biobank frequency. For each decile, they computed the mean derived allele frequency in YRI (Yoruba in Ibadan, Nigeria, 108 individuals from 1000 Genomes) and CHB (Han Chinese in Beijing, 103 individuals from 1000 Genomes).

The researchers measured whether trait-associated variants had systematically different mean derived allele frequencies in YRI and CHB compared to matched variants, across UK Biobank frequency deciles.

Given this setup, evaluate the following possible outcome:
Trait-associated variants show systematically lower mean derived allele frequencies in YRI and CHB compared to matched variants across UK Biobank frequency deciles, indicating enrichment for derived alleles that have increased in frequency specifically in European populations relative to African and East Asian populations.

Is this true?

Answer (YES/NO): YES